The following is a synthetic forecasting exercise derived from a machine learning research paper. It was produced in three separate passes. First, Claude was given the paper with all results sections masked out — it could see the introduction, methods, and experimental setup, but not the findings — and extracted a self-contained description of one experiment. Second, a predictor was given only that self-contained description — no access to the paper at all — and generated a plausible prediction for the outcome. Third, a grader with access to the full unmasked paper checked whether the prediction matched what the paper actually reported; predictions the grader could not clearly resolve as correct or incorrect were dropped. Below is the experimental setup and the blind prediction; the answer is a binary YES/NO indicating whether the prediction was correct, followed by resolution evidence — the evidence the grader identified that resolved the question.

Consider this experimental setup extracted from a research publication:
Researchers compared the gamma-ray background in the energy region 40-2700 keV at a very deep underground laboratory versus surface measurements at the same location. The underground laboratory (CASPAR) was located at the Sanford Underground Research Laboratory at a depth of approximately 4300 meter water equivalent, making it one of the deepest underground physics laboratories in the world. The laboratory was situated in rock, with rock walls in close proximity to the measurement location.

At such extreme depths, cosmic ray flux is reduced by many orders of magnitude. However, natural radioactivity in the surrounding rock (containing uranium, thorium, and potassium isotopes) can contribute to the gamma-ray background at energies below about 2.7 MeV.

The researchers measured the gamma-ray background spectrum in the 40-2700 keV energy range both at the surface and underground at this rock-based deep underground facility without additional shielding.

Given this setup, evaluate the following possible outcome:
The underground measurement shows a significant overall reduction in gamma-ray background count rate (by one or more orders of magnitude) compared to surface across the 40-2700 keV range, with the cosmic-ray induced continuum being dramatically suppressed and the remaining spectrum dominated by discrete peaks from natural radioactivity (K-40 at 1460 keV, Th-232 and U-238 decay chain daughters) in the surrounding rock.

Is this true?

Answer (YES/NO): NO